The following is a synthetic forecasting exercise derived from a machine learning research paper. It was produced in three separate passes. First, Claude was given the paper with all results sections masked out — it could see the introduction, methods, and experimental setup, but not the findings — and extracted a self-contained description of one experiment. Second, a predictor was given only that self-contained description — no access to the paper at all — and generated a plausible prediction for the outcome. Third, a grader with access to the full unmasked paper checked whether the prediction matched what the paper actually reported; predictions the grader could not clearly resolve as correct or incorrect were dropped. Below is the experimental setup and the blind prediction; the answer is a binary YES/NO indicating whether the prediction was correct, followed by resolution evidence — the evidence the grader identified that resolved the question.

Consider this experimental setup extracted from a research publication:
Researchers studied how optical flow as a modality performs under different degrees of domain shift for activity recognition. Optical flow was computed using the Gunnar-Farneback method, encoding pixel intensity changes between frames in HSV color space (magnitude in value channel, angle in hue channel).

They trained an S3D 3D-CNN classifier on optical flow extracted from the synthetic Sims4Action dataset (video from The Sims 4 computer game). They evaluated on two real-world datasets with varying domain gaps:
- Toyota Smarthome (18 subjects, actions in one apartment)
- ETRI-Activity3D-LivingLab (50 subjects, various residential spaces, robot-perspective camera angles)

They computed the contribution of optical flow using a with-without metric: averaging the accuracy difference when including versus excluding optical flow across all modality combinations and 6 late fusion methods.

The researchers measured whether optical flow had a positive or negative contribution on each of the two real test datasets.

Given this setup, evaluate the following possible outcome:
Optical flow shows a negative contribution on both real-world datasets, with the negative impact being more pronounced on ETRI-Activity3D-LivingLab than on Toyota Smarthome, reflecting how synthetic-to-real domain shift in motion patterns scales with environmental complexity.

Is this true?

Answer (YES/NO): NO